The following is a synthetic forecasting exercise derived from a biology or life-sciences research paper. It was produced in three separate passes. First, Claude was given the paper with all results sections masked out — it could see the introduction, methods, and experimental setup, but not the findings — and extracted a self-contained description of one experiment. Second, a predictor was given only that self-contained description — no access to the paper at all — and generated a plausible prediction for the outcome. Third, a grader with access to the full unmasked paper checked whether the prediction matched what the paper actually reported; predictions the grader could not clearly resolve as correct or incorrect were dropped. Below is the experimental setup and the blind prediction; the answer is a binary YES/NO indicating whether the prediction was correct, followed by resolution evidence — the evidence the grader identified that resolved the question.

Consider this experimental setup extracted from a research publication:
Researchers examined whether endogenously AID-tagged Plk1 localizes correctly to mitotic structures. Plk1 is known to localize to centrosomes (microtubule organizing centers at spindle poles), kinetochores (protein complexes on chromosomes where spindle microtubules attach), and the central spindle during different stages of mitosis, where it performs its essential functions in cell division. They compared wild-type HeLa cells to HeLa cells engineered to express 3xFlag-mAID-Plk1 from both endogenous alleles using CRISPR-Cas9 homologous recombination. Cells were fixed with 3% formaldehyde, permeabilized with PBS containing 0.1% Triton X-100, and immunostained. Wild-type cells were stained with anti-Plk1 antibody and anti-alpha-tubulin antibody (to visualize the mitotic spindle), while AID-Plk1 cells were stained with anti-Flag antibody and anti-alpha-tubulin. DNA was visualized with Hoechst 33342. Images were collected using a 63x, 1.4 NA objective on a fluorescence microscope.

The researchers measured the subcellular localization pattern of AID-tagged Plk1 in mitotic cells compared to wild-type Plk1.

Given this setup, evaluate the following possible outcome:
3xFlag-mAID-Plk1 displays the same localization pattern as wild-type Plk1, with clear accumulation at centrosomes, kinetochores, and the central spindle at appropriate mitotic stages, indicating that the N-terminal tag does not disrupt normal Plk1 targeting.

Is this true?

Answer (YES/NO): YES